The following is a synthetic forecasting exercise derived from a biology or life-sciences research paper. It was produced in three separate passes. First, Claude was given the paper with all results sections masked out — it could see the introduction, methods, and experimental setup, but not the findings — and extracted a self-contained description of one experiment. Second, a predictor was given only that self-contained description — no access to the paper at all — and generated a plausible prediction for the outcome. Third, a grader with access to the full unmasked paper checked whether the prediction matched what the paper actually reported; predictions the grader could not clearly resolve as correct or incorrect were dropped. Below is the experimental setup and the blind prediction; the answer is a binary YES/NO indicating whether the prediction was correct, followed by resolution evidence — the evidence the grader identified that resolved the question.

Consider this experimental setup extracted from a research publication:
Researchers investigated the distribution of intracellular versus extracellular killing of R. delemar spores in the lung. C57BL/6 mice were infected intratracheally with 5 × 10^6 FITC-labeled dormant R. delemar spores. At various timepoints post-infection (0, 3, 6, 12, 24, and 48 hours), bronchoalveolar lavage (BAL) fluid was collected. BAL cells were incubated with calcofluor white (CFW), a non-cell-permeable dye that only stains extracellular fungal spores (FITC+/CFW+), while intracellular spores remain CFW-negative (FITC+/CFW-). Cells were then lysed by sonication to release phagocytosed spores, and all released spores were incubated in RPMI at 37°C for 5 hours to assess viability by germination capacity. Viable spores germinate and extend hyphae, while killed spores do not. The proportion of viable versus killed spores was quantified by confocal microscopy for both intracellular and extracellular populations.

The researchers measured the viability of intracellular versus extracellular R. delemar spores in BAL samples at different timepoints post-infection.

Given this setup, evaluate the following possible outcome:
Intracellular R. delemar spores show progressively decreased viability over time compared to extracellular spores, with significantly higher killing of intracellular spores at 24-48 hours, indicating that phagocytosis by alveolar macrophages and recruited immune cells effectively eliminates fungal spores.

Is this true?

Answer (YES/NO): NO